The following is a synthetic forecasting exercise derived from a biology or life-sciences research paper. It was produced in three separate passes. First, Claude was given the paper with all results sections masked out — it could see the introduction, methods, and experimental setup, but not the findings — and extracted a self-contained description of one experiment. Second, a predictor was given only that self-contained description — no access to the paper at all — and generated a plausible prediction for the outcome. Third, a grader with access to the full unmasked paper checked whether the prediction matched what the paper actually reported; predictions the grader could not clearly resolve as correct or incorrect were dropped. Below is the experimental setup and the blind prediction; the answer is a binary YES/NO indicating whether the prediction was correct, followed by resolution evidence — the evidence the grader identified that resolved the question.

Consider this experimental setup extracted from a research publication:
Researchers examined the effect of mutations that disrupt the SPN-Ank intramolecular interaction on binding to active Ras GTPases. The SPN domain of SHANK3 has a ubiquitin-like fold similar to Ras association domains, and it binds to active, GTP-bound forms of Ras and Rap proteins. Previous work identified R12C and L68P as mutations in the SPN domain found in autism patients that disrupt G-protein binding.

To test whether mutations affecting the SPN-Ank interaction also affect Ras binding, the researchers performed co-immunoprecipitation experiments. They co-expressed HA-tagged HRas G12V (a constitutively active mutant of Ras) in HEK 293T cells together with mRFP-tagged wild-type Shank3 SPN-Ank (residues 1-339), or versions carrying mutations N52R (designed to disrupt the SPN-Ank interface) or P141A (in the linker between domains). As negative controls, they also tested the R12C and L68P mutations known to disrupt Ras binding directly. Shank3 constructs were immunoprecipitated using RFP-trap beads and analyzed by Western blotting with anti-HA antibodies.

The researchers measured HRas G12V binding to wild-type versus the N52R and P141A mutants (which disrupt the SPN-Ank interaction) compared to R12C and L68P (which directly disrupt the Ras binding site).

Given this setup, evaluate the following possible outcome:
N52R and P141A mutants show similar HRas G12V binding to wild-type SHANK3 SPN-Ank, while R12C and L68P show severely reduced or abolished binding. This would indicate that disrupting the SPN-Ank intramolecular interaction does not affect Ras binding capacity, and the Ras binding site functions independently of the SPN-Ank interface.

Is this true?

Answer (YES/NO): YES